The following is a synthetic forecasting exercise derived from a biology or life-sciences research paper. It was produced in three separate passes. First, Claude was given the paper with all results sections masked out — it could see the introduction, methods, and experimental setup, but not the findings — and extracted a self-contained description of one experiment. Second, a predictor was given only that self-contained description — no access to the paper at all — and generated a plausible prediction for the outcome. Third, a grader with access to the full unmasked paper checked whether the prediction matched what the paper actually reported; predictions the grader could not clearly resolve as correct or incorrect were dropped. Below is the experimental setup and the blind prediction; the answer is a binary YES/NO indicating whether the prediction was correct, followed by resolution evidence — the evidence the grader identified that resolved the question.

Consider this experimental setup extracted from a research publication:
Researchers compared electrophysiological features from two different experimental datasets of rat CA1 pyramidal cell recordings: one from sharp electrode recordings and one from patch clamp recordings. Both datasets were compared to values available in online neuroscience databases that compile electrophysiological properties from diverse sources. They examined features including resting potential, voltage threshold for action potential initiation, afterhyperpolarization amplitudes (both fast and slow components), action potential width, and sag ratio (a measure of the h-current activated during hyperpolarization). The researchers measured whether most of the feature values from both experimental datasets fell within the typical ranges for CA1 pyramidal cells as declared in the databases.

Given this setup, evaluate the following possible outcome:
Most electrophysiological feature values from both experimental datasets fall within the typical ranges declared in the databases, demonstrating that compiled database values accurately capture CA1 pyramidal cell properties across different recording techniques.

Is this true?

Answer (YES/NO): YES